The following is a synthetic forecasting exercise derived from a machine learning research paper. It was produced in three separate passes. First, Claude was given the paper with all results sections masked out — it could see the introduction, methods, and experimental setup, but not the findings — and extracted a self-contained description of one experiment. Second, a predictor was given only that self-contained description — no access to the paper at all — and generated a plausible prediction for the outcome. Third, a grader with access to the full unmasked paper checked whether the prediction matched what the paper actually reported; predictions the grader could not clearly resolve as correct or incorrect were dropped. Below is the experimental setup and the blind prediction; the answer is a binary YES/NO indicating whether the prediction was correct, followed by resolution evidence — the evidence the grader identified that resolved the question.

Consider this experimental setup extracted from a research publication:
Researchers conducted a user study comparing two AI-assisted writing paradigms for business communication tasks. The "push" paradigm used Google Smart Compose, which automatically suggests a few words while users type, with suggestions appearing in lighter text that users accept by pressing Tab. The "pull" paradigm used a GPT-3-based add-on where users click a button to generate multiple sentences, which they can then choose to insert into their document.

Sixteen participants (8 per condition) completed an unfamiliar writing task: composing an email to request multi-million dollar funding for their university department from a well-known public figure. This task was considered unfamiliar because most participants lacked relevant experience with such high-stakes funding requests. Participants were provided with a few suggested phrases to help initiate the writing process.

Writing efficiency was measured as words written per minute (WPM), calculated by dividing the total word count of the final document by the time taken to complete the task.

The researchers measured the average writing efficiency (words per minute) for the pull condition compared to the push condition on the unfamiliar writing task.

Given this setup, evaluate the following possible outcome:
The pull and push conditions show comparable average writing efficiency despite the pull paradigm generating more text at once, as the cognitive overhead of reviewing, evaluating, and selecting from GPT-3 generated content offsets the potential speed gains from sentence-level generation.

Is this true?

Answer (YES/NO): NO